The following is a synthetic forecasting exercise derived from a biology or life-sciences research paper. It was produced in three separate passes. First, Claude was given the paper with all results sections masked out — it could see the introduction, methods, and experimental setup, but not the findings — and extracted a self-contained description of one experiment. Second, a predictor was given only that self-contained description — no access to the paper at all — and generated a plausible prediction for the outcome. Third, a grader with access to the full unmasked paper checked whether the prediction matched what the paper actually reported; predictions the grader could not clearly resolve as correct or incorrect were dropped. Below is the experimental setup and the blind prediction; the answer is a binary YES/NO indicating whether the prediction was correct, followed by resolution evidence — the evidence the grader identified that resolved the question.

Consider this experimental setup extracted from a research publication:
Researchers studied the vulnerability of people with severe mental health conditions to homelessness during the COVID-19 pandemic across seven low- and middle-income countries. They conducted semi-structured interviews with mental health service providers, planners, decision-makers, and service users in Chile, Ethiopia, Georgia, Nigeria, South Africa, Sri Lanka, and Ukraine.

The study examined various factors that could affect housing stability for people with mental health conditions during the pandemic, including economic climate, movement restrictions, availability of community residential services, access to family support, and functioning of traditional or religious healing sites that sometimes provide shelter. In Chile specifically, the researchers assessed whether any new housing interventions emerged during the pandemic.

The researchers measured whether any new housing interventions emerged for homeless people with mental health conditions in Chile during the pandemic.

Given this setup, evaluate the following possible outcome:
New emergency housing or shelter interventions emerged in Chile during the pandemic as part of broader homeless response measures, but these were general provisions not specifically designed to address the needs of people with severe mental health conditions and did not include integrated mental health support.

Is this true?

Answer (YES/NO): NO